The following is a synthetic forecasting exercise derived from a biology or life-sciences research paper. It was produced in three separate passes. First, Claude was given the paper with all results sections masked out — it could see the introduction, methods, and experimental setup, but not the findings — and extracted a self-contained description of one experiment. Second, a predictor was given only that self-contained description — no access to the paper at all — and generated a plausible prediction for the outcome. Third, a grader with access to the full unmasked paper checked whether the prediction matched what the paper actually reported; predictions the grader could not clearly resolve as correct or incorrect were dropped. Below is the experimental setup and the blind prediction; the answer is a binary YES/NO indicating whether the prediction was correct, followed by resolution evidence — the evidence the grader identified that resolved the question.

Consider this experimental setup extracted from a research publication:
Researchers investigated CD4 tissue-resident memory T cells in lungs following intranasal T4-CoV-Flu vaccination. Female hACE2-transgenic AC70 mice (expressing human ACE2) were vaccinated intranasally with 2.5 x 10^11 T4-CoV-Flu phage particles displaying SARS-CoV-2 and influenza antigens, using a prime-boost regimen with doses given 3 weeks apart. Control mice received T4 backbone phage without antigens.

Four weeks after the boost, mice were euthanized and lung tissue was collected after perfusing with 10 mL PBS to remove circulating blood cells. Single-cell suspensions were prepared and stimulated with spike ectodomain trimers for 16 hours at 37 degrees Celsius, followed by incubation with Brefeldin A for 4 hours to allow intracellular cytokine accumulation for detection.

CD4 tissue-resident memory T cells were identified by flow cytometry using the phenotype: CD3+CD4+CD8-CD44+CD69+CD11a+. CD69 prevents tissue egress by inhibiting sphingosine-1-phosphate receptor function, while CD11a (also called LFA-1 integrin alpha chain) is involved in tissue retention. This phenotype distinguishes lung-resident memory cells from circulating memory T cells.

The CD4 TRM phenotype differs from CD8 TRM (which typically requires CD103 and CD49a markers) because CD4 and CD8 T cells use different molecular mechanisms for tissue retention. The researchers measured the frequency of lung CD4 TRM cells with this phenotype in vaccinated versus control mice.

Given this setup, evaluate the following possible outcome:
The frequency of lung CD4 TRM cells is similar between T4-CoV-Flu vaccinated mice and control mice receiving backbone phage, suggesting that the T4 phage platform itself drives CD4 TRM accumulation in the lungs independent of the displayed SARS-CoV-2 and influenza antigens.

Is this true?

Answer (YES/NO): NO